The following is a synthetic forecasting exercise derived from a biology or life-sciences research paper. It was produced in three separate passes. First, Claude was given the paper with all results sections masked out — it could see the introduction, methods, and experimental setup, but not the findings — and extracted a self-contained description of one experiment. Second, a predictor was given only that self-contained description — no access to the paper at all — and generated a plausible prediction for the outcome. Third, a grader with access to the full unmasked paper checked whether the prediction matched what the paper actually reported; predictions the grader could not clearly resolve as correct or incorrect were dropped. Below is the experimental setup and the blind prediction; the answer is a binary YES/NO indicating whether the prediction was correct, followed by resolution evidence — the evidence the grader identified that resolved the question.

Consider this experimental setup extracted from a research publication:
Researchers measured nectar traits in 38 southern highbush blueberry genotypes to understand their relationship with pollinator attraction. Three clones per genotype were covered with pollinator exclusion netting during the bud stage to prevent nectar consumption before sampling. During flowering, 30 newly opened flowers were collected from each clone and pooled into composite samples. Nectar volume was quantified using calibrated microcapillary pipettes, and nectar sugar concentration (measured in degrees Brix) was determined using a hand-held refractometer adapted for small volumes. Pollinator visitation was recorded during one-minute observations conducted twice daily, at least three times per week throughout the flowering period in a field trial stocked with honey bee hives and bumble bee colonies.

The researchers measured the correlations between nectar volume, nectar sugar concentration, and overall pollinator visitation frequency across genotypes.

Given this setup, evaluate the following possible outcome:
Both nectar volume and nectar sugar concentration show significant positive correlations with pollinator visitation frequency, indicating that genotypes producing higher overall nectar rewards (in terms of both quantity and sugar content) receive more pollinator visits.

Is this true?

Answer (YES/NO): NO